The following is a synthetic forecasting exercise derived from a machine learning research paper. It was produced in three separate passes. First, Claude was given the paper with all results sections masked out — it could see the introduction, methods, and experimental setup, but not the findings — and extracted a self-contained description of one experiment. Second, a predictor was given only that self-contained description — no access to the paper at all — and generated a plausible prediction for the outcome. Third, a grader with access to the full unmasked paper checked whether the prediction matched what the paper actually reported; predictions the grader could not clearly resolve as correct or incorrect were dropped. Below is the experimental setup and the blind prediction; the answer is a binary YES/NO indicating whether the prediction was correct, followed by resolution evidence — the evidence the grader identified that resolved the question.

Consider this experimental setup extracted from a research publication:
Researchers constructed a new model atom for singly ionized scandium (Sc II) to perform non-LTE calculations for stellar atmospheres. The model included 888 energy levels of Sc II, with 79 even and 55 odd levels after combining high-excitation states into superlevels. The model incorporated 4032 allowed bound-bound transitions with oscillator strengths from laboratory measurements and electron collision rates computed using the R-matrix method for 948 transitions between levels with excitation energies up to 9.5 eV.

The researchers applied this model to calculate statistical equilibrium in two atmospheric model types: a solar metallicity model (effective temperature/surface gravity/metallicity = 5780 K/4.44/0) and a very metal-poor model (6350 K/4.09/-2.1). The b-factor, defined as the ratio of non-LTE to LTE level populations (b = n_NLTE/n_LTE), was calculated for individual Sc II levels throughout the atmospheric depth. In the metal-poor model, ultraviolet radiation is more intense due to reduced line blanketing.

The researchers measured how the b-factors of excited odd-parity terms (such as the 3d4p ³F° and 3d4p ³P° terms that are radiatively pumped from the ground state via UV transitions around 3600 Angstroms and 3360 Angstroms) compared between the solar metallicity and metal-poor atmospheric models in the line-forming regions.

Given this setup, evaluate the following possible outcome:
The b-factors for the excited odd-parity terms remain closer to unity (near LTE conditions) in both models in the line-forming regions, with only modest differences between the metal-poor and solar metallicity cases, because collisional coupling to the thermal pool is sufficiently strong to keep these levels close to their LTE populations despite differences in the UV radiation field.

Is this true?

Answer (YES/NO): NO